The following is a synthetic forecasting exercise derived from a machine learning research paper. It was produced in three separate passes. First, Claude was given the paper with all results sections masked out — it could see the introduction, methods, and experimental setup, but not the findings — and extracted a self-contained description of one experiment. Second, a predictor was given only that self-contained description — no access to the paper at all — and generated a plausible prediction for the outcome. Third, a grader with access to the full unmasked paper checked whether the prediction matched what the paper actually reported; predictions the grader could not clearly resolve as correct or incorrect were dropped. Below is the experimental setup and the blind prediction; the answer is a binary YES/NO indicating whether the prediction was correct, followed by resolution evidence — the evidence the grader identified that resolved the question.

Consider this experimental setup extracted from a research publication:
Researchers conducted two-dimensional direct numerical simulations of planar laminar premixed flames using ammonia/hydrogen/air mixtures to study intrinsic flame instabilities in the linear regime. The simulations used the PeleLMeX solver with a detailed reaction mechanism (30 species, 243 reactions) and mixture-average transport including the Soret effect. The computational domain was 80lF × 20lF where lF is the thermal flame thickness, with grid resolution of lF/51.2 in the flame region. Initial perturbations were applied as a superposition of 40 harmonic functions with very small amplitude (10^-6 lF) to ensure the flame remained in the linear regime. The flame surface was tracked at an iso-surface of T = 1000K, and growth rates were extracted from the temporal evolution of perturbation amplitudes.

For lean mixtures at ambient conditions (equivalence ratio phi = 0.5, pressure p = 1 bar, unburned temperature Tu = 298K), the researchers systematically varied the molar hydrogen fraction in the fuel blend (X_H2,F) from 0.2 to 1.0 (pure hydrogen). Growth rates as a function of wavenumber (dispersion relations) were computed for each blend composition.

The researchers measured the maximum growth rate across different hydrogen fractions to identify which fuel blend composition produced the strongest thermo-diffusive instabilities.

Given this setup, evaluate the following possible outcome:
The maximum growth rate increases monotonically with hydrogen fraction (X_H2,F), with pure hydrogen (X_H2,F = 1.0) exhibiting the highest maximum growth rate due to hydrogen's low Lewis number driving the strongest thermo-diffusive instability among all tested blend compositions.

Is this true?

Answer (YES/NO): NO